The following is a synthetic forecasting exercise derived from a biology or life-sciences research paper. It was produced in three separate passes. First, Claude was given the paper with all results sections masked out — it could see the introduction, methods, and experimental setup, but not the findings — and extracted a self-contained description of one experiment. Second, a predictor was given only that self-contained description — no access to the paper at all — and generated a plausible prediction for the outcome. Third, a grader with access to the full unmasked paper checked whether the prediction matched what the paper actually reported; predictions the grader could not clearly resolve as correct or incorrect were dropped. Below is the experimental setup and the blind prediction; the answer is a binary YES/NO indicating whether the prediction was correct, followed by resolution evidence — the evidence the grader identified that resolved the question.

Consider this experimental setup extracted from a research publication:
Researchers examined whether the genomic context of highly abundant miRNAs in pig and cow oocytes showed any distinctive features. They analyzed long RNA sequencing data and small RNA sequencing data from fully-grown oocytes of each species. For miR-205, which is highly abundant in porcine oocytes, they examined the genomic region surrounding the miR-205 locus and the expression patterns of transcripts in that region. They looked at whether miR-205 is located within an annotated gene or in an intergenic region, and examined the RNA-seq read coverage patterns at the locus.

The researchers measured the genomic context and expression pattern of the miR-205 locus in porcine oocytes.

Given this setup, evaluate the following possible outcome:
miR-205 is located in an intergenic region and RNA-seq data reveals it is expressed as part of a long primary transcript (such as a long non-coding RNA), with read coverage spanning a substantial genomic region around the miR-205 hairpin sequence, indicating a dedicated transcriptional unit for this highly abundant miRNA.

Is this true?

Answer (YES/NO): NO